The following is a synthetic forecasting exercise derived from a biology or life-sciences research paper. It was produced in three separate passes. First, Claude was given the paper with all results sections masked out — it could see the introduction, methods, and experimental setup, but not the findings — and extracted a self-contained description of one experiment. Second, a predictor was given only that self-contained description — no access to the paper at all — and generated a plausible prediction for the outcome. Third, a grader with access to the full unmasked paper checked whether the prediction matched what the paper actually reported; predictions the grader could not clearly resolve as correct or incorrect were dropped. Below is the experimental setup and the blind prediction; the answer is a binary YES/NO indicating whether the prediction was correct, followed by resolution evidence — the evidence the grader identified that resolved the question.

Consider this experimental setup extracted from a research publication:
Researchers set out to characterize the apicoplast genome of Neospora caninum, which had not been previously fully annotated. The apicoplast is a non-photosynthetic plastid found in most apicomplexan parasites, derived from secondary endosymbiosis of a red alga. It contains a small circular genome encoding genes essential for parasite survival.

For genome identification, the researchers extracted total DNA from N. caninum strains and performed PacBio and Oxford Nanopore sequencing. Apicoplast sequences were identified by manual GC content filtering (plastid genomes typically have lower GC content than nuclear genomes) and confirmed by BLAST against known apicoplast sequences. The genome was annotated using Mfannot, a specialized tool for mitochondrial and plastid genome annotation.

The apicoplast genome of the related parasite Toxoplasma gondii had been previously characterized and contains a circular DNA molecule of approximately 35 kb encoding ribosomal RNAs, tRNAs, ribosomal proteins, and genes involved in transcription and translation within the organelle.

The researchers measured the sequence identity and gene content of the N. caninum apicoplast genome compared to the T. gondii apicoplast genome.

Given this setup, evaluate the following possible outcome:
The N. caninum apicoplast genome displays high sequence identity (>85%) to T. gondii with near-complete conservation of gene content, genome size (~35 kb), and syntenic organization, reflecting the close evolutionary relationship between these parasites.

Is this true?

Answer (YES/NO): NO